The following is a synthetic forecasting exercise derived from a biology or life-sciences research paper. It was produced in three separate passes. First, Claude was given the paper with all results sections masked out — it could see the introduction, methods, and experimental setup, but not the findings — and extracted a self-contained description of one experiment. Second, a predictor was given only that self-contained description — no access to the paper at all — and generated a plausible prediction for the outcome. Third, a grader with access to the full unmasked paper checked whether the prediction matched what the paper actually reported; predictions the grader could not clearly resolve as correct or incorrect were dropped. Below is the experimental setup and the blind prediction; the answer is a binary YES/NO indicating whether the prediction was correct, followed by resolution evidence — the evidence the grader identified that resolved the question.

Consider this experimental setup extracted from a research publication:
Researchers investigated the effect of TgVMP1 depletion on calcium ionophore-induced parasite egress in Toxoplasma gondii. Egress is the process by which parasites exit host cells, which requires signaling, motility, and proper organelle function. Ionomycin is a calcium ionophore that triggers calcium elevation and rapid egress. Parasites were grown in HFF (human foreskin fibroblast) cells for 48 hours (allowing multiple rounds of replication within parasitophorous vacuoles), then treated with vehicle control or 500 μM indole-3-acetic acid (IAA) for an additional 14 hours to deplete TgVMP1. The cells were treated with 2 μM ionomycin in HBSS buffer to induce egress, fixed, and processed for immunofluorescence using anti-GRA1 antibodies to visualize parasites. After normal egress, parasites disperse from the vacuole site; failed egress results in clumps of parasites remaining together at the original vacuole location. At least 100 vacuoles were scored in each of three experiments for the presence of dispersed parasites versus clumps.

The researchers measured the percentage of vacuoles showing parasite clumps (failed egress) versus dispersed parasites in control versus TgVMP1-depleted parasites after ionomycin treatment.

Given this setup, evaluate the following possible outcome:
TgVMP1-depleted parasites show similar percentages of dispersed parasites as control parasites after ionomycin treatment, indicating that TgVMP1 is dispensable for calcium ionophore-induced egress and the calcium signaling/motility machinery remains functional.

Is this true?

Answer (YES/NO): NO